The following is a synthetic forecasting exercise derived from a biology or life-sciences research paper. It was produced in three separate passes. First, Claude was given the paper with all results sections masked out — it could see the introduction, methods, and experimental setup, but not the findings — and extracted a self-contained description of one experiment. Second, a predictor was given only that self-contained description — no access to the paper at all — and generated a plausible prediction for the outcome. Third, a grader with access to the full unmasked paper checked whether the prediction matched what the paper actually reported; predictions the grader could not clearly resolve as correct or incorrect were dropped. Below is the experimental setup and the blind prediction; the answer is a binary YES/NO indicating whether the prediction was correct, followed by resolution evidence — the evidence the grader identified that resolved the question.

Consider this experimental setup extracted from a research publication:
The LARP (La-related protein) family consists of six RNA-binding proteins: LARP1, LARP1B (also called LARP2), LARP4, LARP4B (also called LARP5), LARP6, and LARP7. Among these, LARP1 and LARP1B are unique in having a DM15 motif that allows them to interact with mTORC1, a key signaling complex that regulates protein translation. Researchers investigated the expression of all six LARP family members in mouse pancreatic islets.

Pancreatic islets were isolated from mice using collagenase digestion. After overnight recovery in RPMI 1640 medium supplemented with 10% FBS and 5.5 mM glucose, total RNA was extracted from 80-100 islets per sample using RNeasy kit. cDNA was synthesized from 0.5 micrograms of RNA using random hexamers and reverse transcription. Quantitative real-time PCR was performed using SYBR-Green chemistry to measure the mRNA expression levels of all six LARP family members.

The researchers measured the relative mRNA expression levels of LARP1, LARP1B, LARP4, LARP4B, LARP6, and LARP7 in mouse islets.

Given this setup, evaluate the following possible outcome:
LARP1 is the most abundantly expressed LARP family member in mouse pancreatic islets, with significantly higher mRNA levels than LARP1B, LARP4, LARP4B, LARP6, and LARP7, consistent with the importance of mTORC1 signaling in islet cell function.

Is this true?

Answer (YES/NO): YES